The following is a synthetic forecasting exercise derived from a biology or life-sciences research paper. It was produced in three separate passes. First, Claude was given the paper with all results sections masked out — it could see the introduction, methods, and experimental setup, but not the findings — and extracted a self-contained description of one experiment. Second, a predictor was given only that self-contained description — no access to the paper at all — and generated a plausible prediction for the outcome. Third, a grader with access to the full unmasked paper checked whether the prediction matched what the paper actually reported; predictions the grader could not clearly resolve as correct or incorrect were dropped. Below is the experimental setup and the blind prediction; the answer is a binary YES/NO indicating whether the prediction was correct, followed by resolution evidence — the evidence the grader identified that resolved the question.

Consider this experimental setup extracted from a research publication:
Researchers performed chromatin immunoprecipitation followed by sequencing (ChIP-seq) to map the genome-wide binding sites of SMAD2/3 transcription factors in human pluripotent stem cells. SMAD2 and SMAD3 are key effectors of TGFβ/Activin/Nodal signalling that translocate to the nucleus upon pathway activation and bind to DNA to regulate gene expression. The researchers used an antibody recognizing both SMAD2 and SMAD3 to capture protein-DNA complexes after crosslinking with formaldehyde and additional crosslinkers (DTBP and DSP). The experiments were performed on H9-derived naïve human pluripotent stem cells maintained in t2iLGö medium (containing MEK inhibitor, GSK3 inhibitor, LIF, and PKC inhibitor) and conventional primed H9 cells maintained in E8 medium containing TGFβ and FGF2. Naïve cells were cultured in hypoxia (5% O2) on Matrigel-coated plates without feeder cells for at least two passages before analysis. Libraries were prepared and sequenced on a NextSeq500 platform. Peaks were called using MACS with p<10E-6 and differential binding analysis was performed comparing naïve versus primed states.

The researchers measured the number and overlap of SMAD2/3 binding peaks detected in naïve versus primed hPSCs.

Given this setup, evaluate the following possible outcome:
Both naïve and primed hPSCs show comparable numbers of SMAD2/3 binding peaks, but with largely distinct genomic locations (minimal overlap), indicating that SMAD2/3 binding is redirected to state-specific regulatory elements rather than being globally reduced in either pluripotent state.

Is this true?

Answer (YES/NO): NO